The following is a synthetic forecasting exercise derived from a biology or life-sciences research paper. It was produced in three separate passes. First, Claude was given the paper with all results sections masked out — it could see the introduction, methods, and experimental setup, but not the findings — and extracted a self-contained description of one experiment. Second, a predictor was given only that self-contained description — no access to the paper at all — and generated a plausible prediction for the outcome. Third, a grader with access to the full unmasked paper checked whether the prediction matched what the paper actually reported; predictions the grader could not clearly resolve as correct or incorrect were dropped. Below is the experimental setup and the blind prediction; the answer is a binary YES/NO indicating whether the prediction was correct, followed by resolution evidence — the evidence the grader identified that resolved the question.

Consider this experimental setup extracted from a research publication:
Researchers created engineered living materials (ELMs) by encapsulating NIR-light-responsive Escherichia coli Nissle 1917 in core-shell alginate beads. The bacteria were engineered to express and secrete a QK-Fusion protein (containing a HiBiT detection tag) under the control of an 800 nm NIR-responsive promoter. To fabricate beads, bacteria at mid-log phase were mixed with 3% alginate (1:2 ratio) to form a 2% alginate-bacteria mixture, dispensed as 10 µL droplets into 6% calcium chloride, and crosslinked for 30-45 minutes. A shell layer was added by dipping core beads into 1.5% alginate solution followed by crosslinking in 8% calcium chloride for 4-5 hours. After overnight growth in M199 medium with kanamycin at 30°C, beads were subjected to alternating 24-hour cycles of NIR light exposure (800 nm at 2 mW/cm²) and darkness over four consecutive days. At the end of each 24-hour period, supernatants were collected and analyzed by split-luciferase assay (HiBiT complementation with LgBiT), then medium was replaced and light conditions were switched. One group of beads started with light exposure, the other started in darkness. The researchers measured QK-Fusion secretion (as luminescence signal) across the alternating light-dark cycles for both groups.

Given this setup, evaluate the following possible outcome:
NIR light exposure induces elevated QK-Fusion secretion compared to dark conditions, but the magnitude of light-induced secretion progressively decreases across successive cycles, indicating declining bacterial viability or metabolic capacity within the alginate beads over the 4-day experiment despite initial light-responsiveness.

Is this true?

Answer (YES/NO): YES